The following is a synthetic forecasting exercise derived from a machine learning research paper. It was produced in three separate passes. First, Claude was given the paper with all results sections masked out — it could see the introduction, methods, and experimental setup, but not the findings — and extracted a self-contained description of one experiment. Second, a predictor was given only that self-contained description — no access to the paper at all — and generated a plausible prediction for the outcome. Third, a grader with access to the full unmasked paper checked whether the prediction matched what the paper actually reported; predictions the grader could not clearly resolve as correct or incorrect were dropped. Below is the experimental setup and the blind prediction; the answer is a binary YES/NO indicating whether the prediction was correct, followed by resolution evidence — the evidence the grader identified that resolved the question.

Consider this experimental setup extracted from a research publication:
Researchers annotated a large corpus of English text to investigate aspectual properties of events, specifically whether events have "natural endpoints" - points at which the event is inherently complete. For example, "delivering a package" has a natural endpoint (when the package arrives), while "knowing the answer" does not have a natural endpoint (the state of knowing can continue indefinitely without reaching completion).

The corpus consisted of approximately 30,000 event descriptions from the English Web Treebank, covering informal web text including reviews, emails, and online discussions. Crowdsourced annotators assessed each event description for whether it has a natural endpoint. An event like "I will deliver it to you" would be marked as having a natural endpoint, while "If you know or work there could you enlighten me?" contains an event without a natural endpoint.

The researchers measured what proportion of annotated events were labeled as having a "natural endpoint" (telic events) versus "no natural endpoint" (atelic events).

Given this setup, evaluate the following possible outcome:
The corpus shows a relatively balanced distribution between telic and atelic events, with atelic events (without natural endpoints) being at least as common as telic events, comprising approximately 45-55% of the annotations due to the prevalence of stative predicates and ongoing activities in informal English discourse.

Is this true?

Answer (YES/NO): NO